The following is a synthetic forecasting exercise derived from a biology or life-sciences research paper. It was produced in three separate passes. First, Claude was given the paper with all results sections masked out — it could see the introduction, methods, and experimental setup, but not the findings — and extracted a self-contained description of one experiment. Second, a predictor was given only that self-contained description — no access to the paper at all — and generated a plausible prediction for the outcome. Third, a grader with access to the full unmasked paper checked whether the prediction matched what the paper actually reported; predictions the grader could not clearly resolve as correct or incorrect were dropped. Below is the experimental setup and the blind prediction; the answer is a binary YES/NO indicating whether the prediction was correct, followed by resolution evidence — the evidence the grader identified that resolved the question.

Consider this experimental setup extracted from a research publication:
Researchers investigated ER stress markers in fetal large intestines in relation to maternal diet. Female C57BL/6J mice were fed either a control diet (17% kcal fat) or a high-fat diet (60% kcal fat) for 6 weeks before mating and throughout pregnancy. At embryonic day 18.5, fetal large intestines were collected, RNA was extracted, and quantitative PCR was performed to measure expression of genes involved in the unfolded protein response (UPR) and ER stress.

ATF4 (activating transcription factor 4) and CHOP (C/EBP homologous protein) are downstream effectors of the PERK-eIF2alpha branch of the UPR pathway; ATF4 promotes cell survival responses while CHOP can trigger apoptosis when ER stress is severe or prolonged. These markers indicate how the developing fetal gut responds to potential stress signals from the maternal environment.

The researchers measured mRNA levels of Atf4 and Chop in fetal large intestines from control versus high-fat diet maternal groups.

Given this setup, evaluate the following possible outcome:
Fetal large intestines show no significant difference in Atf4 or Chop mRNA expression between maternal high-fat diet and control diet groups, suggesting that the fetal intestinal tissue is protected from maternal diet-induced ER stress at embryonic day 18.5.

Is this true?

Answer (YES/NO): NO